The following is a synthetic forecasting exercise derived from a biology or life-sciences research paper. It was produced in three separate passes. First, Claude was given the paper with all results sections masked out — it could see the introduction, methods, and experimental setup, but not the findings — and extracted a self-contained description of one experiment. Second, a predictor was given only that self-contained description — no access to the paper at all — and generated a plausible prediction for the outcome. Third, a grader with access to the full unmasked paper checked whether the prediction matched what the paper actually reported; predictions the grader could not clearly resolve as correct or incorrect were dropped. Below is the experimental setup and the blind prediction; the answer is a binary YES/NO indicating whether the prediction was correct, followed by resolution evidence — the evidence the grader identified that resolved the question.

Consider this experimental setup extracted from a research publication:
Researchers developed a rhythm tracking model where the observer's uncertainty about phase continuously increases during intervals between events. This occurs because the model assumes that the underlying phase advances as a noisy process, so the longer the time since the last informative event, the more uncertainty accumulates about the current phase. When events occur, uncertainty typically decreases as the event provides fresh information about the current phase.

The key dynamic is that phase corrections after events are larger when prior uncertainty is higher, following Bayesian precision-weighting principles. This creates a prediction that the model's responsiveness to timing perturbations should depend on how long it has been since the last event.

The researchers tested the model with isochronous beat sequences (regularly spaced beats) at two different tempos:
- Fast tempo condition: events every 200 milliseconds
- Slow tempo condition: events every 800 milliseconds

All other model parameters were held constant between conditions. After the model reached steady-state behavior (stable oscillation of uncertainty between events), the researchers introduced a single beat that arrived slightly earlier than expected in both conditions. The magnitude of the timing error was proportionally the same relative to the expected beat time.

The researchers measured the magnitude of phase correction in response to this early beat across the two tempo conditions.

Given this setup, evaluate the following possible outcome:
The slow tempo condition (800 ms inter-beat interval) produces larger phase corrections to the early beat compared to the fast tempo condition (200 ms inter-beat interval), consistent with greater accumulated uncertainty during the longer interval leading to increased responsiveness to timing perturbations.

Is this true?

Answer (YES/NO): YES